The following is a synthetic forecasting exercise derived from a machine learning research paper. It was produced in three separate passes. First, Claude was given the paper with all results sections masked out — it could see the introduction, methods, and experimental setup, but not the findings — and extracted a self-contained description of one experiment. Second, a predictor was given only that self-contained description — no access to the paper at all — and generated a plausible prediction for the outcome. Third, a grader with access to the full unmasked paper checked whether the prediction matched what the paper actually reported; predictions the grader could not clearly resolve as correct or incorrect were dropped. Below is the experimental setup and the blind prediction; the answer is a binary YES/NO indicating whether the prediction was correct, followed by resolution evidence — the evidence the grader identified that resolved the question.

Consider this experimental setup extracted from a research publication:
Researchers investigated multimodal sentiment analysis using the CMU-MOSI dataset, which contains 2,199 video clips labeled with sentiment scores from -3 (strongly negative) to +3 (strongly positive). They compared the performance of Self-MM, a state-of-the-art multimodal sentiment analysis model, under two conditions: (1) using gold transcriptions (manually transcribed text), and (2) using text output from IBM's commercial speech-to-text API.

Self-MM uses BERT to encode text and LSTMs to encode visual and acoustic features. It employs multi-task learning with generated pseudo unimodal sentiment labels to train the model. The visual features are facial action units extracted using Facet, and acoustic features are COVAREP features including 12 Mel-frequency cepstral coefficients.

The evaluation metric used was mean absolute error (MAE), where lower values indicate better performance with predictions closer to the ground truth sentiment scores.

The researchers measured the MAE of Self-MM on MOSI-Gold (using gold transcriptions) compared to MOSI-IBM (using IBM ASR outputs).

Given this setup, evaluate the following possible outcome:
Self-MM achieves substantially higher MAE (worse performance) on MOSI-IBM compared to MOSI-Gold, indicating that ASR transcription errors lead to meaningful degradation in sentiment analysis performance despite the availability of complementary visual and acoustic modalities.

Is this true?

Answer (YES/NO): YES